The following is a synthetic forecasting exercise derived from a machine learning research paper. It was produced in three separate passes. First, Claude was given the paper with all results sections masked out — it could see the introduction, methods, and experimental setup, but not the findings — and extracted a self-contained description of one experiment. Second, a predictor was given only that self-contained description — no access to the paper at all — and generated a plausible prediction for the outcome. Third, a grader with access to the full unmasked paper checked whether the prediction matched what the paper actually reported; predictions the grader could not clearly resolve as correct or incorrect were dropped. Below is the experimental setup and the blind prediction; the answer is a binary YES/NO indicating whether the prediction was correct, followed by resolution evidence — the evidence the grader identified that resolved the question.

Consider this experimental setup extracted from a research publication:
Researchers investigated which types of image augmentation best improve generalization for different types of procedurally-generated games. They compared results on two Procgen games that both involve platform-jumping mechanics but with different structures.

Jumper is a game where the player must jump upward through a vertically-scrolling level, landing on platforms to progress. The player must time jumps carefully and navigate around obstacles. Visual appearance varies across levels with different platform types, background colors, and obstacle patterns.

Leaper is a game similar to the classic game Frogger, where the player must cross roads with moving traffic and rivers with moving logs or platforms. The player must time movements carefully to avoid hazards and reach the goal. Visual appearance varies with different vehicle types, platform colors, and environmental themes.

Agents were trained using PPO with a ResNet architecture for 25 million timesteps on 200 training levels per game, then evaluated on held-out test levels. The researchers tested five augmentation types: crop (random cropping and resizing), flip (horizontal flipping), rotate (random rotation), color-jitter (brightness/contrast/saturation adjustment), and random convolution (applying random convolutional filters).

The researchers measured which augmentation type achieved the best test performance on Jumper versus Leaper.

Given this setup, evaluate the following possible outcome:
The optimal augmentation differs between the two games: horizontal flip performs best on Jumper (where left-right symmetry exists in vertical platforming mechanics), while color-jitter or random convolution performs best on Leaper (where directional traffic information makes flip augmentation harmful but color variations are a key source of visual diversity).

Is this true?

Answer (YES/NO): NO